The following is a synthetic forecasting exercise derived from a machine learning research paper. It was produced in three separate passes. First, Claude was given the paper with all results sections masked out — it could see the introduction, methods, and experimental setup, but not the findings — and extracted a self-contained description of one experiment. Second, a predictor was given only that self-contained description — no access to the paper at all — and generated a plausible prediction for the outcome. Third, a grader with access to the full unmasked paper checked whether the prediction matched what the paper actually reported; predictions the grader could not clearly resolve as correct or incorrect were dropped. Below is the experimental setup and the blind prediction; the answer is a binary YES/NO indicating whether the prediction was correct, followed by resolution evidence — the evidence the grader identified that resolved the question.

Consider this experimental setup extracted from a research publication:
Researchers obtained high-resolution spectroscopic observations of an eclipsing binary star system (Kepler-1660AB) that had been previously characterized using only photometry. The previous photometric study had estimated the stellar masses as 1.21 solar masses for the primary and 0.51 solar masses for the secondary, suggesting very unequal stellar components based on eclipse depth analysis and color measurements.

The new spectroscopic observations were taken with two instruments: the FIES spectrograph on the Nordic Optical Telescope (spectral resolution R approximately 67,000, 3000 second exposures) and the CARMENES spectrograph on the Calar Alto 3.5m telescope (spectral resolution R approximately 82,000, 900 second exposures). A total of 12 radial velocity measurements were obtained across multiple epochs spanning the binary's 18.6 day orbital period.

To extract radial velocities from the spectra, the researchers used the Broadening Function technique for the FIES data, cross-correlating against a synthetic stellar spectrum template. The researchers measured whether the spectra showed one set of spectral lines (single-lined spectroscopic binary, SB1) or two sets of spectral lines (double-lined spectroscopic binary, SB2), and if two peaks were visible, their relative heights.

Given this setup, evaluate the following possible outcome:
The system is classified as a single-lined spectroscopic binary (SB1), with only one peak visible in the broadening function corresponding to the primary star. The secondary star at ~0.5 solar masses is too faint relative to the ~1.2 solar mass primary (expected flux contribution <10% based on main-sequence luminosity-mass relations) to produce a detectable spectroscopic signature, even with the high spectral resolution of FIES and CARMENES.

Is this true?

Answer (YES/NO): NO